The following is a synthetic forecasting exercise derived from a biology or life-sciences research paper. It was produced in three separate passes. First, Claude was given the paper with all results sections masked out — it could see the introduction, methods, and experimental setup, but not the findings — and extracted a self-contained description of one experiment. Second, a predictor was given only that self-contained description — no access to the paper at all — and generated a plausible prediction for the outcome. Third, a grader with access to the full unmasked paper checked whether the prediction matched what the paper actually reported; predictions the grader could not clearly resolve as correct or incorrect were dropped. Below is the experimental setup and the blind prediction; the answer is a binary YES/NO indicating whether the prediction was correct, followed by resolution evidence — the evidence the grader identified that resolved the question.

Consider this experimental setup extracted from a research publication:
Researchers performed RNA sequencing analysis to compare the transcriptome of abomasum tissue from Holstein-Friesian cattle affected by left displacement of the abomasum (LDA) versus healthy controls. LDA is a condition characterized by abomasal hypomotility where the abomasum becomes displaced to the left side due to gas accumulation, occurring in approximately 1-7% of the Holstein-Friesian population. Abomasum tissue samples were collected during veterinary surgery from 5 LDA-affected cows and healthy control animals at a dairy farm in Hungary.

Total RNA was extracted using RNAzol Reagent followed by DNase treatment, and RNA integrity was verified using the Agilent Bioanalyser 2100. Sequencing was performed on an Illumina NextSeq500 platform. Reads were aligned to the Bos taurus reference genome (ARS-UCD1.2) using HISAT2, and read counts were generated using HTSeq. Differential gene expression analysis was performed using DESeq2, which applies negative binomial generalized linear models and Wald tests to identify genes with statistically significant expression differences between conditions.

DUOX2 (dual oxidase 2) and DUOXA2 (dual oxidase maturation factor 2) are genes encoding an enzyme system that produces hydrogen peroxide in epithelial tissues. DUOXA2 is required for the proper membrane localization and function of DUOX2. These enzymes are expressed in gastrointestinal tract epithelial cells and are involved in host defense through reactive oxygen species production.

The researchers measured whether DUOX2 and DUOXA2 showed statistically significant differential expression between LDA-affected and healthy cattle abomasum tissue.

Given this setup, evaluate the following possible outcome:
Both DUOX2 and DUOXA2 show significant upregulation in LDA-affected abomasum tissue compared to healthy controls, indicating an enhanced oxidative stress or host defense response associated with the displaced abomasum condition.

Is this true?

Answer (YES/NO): NO